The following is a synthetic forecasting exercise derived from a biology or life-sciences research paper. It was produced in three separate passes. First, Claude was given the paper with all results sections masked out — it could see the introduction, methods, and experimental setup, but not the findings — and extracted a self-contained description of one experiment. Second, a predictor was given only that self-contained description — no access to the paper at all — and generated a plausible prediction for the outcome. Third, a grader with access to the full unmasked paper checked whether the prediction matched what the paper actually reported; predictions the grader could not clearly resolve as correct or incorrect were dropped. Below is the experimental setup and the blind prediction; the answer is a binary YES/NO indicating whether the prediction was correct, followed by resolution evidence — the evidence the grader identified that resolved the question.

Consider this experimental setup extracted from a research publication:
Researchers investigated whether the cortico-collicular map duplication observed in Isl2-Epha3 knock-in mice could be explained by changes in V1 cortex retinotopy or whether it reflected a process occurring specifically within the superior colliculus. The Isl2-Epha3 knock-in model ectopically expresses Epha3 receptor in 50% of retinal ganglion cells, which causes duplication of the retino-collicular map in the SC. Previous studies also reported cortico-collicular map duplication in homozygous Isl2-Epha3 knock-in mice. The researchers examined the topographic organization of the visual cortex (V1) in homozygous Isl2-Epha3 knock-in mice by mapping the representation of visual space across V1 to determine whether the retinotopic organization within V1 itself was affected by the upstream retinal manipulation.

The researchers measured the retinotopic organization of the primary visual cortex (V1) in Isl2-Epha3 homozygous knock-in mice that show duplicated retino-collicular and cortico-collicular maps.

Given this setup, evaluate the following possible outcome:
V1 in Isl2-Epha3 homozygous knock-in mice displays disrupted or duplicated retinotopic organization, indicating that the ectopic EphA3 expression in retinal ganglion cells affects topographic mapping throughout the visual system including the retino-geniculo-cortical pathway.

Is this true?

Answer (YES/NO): NO